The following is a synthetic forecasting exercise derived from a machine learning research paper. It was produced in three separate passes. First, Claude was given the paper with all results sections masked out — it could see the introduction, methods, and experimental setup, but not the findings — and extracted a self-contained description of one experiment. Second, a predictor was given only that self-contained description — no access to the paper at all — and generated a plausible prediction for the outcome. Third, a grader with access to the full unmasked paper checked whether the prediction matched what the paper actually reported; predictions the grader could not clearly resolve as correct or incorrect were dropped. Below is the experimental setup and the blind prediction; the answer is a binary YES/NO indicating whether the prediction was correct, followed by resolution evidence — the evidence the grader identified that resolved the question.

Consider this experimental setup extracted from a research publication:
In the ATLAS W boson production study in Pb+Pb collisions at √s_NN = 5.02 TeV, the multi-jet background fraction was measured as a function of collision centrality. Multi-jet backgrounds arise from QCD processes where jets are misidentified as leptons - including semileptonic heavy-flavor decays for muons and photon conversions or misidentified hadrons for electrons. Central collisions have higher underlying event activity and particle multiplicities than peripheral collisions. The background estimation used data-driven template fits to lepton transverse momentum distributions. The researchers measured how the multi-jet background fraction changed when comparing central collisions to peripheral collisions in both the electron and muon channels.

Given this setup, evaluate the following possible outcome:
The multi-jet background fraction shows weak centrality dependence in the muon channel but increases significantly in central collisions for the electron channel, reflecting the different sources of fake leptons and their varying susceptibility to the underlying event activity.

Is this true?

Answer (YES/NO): NO